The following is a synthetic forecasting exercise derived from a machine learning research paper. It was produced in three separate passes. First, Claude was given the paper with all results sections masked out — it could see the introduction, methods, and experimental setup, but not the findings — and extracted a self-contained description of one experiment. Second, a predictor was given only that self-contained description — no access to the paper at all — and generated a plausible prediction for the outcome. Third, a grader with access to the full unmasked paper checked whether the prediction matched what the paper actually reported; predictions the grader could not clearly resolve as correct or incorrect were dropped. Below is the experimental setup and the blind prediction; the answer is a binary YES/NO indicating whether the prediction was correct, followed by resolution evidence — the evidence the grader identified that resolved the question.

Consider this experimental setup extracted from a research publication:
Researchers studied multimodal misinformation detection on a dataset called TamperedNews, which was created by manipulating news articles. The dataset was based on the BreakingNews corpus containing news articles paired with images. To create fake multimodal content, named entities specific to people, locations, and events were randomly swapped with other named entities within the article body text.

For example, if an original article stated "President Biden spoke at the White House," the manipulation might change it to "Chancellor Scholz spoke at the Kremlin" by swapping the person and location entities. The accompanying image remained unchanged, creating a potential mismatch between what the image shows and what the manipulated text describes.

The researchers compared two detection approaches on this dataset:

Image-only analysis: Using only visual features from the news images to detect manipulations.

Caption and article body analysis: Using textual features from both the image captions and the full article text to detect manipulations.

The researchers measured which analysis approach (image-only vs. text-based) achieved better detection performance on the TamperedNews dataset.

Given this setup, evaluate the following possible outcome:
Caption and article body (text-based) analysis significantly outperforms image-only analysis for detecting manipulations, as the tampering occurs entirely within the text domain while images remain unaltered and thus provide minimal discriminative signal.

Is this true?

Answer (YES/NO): YES